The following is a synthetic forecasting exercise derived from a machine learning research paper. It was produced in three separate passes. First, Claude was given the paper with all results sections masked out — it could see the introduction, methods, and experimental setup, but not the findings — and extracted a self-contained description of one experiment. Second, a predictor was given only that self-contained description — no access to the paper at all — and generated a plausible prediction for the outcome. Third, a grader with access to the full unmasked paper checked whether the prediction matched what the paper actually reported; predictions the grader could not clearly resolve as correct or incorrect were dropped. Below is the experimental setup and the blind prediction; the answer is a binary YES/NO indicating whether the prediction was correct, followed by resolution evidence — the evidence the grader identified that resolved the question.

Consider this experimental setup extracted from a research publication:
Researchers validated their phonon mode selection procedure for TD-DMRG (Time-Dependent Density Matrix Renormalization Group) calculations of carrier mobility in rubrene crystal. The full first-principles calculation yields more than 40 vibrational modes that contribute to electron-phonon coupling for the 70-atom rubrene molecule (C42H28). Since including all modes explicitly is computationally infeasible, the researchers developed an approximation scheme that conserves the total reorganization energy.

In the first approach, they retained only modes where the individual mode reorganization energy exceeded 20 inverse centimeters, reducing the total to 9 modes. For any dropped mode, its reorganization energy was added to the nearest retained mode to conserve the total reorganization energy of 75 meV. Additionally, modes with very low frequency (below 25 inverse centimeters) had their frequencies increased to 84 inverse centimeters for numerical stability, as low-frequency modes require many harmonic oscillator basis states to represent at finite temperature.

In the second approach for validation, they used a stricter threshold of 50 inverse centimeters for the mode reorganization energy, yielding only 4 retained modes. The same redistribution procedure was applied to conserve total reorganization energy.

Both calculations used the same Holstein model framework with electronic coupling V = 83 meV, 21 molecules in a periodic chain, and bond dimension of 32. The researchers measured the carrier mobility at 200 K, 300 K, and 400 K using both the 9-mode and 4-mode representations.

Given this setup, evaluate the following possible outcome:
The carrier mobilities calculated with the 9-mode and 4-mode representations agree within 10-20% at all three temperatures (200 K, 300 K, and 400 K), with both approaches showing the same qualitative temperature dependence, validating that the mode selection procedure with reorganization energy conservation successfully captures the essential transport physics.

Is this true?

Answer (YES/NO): YES